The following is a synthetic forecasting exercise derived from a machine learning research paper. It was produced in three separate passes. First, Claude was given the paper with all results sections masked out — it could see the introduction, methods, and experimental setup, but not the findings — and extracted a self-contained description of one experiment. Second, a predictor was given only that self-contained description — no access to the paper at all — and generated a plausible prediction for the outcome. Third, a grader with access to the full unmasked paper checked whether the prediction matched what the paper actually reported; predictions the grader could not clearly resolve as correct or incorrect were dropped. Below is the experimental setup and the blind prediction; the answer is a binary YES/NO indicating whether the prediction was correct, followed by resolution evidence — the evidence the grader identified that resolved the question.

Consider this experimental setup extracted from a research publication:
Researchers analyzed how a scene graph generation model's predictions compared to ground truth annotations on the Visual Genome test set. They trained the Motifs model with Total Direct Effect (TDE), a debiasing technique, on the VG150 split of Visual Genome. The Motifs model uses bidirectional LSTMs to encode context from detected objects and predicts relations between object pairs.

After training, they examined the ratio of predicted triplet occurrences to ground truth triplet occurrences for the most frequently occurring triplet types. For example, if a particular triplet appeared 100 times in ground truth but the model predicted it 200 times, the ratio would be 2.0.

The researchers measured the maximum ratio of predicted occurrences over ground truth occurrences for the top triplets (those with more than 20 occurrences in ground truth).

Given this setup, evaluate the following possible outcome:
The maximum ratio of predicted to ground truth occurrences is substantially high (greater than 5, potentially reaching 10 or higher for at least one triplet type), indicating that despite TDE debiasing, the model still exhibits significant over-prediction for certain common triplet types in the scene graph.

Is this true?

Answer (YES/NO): YES